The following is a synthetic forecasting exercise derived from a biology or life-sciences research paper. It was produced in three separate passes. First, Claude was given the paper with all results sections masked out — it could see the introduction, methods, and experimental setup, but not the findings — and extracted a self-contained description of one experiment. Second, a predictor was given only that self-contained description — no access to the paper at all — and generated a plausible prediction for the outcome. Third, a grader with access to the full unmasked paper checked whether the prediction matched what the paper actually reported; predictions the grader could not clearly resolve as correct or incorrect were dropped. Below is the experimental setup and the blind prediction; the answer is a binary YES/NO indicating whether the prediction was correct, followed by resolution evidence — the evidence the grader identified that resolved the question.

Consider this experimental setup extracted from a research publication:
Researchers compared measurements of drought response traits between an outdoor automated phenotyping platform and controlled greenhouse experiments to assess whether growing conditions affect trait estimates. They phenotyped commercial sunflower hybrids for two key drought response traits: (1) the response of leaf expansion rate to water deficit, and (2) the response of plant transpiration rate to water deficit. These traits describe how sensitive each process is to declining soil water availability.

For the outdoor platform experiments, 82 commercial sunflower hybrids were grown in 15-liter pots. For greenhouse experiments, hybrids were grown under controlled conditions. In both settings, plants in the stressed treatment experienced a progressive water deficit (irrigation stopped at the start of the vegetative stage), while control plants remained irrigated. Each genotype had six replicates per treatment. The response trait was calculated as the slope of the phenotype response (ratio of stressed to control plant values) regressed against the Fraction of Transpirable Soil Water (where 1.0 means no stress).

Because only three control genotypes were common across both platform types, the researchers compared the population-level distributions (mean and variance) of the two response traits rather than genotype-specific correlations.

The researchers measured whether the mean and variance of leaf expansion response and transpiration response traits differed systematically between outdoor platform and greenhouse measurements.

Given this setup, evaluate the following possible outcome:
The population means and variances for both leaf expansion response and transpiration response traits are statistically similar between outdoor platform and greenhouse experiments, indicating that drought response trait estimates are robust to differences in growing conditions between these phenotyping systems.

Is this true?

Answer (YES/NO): NO